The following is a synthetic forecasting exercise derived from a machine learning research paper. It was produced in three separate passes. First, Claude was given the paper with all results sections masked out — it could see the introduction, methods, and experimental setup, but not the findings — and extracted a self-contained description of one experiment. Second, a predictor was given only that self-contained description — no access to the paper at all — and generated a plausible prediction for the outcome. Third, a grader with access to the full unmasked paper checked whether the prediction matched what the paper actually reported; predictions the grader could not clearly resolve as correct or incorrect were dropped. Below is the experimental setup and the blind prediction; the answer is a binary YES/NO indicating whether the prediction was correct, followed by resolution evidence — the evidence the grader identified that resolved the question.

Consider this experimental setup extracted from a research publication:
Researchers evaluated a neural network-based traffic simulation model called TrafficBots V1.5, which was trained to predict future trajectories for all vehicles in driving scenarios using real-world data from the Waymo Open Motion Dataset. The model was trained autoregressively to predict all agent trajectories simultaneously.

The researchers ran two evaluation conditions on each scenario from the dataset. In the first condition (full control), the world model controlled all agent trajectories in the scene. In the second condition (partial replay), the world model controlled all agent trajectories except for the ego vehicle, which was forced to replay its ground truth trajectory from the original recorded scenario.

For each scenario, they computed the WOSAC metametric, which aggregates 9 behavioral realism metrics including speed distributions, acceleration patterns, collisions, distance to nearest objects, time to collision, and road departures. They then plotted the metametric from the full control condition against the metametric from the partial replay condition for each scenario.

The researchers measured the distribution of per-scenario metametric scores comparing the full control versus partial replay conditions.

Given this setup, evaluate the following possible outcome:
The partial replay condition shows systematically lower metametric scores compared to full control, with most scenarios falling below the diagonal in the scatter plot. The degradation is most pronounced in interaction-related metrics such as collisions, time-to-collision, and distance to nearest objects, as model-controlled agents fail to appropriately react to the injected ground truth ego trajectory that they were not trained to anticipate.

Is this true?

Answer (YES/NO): NO